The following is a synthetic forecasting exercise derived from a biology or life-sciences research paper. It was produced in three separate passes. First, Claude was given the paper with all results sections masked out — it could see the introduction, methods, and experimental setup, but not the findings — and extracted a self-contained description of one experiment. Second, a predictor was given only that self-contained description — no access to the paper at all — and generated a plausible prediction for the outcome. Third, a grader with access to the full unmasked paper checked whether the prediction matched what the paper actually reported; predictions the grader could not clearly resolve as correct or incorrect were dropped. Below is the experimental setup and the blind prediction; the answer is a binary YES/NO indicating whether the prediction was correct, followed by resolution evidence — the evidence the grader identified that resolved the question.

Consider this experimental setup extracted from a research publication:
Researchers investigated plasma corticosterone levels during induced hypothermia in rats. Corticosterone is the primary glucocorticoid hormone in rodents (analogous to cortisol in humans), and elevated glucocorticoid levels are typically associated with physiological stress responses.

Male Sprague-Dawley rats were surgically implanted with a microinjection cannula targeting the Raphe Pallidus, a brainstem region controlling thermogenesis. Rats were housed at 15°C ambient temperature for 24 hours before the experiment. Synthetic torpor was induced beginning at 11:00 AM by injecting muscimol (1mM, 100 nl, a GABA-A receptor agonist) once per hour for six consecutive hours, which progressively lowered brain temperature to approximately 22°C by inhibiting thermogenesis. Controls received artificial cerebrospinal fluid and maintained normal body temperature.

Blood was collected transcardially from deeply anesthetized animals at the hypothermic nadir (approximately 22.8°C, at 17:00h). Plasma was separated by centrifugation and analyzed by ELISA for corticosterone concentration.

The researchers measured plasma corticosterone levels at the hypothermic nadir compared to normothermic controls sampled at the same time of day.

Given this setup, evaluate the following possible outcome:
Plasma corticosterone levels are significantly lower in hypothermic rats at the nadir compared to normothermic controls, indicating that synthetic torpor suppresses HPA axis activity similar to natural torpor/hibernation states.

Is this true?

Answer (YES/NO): NO